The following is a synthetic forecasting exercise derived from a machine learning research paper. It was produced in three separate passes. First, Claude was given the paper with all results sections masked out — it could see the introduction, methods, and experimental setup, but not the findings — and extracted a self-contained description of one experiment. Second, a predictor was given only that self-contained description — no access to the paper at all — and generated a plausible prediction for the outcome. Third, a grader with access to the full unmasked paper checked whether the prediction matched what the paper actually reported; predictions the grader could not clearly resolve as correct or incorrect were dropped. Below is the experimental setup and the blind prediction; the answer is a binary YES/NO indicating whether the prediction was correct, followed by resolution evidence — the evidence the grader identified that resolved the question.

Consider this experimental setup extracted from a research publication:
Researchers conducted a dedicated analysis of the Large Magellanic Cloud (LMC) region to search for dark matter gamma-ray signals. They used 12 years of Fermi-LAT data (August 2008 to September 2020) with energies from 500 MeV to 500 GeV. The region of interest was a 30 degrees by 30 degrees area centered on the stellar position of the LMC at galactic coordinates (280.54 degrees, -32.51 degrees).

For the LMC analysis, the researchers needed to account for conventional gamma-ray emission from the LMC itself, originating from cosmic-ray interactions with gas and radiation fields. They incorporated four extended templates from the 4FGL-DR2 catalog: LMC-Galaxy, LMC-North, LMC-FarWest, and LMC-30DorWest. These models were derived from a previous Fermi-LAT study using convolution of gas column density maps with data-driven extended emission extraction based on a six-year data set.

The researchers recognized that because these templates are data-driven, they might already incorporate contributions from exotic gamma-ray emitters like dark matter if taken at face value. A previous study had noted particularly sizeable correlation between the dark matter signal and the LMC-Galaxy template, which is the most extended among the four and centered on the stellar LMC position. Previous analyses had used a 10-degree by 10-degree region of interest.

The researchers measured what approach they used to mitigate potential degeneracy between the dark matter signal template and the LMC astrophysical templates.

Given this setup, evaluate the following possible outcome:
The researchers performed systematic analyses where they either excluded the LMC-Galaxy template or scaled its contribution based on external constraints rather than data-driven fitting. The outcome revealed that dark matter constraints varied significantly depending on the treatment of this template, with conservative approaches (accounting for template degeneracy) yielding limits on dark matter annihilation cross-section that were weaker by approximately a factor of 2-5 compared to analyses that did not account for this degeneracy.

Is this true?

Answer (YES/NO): NO